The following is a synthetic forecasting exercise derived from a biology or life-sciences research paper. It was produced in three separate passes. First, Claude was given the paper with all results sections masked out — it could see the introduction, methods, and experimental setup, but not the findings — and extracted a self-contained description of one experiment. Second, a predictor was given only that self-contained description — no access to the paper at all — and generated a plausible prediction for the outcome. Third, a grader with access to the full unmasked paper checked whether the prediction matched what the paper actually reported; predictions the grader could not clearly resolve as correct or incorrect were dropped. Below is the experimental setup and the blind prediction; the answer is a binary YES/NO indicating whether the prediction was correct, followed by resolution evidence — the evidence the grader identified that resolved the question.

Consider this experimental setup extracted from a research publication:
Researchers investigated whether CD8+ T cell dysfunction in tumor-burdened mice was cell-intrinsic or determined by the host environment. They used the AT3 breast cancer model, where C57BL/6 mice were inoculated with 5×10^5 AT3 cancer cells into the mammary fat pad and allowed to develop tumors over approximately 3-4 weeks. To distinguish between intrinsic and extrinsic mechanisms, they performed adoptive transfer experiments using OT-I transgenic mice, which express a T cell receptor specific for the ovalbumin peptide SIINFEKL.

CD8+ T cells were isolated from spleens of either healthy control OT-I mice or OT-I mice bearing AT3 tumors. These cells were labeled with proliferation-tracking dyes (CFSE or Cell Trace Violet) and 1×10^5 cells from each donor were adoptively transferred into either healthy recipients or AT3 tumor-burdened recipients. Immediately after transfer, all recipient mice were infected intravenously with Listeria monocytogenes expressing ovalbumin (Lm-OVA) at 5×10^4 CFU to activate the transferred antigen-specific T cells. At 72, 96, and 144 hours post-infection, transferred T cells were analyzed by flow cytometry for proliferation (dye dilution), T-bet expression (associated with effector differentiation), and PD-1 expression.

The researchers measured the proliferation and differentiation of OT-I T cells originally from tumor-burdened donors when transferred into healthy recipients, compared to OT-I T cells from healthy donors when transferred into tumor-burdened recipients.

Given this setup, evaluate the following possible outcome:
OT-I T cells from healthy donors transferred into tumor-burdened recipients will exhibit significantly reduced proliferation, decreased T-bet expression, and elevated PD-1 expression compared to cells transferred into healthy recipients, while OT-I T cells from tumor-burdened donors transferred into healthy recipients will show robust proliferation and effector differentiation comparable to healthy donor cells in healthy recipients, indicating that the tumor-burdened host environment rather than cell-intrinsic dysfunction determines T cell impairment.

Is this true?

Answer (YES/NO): YES